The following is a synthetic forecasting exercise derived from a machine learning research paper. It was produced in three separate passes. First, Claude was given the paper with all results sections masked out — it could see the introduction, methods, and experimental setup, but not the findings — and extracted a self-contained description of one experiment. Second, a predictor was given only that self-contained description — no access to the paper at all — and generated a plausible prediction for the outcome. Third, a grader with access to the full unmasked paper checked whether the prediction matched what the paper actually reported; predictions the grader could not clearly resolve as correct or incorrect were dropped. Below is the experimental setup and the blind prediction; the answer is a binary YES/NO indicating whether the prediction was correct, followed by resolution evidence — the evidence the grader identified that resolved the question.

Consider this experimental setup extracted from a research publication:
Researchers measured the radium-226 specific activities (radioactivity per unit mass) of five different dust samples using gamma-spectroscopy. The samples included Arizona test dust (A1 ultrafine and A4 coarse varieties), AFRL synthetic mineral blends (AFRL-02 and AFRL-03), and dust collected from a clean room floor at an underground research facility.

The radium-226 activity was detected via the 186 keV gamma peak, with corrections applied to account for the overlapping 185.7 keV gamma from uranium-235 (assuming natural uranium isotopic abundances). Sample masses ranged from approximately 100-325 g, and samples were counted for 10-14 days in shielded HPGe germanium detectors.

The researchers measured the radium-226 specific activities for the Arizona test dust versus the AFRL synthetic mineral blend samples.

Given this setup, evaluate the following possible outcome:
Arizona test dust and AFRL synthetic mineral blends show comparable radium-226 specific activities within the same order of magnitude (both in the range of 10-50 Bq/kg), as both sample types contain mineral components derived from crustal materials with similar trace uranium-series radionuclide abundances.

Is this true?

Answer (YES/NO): NO